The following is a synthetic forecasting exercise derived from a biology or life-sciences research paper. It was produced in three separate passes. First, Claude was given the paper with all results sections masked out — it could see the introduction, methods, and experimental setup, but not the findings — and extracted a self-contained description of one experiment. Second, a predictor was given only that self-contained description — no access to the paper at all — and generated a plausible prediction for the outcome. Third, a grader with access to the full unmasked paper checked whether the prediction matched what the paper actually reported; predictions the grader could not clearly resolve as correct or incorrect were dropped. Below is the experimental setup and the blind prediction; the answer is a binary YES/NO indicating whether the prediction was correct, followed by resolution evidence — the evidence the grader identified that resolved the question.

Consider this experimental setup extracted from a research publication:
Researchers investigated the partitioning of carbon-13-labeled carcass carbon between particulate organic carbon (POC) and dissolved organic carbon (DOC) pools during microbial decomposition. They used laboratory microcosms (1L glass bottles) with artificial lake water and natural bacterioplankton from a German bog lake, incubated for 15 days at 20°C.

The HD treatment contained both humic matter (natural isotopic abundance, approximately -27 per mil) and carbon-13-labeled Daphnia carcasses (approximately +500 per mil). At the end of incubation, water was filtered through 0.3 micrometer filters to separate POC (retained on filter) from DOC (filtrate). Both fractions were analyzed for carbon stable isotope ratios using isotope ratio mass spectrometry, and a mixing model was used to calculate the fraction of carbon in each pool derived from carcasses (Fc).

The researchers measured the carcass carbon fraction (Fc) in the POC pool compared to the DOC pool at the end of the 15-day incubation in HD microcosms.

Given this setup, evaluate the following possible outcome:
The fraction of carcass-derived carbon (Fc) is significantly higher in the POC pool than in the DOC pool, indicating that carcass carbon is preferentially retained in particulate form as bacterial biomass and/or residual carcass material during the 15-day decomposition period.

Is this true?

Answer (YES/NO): YES